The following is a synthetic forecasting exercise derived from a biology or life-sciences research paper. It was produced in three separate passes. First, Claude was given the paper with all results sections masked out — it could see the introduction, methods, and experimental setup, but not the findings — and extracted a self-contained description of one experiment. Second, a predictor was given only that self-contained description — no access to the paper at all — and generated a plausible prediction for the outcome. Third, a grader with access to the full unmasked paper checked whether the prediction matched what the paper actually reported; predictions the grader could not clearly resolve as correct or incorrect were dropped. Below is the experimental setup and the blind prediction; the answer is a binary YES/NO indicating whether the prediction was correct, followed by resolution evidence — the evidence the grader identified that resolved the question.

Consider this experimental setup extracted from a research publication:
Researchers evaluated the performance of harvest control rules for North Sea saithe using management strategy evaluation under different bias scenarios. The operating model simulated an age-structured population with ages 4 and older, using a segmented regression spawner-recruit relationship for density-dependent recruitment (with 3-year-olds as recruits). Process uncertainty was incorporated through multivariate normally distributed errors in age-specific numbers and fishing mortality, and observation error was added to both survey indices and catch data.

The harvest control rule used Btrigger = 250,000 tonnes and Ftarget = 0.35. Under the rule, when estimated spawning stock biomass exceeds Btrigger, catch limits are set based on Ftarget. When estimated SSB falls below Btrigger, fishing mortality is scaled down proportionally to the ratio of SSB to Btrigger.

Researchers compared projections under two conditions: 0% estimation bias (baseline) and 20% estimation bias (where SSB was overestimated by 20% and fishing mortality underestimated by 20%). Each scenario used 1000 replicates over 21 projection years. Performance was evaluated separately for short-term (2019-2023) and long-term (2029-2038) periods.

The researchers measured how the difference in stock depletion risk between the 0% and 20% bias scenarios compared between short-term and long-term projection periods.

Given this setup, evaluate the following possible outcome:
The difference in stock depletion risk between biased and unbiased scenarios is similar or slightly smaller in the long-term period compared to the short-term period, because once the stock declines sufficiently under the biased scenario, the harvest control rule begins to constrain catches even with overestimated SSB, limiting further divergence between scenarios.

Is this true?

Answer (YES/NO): NO